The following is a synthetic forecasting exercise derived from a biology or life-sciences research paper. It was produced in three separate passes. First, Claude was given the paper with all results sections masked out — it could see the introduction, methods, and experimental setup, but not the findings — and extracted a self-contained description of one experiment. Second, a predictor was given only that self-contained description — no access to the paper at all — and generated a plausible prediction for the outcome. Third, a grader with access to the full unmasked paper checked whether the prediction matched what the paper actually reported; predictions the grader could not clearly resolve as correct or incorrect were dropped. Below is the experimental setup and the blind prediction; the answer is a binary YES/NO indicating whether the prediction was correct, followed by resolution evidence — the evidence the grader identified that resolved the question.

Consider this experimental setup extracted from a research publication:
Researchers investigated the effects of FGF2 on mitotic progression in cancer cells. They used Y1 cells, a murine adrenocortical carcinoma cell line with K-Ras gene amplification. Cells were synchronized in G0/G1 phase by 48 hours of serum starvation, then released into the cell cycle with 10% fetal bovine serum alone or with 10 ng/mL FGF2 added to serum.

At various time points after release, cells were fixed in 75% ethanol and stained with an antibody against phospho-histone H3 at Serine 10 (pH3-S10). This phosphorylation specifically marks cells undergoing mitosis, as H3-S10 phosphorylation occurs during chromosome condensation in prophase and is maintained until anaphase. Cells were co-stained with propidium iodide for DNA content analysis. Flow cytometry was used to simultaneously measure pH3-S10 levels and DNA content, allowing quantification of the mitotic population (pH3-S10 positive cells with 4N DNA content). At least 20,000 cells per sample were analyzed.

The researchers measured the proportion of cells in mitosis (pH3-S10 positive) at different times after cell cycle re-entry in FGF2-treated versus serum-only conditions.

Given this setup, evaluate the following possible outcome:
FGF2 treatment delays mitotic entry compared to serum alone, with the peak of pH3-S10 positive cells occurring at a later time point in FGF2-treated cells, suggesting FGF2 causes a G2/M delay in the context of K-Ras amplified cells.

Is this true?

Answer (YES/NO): YES